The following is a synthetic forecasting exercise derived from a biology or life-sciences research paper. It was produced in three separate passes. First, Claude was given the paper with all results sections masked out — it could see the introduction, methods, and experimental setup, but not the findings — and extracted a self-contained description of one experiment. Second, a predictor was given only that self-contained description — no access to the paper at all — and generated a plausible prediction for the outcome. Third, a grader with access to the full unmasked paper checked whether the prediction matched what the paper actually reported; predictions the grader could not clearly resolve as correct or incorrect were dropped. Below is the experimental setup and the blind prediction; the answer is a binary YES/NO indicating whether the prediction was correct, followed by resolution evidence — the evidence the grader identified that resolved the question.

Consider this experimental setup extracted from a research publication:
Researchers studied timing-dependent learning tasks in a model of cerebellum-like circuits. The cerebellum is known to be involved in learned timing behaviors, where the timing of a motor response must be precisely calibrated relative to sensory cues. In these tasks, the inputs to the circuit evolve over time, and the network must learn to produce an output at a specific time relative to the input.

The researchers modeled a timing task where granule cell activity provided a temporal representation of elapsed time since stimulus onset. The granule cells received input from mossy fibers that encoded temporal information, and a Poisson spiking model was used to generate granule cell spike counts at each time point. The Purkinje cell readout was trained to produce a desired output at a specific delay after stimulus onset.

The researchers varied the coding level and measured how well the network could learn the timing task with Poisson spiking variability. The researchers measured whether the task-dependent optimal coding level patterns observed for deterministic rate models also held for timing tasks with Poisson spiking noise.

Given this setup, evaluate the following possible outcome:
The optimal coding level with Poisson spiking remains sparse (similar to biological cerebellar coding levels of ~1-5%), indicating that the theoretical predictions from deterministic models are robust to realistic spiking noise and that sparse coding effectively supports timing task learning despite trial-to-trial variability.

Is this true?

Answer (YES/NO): NO